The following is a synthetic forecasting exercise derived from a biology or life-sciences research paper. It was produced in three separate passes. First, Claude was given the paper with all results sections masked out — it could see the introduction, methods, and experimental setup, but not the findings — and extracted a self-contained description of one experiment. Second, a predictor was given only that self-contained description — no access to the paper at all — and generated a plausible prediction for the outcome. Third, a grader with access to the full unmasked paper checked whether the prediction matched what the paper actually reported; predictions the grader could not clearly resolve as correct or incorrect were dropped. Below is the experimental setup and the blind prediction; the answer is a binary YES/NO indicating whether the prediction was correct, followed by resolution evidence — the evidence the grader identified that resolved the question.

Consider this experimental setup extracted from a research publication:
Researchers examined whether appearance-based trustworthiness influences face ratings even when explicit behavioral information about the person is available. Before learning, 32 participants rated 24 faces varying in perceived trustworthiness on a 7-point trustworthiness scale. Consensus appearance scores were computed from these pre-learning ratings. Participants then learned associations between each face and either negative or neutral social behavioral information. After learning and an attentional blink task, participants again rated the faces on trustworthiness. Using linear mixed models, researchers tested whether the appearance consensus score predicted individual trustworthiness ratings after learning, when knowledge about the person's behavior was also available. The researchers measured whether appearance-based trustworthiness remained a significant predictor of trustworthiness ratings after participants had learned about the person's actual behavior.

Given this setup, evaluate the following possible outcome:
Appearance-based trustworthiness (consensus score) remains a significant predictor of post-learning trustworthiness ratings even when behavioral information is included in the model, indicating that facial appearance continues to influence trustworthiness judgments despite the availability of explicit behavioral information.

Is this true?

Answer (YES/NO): YES